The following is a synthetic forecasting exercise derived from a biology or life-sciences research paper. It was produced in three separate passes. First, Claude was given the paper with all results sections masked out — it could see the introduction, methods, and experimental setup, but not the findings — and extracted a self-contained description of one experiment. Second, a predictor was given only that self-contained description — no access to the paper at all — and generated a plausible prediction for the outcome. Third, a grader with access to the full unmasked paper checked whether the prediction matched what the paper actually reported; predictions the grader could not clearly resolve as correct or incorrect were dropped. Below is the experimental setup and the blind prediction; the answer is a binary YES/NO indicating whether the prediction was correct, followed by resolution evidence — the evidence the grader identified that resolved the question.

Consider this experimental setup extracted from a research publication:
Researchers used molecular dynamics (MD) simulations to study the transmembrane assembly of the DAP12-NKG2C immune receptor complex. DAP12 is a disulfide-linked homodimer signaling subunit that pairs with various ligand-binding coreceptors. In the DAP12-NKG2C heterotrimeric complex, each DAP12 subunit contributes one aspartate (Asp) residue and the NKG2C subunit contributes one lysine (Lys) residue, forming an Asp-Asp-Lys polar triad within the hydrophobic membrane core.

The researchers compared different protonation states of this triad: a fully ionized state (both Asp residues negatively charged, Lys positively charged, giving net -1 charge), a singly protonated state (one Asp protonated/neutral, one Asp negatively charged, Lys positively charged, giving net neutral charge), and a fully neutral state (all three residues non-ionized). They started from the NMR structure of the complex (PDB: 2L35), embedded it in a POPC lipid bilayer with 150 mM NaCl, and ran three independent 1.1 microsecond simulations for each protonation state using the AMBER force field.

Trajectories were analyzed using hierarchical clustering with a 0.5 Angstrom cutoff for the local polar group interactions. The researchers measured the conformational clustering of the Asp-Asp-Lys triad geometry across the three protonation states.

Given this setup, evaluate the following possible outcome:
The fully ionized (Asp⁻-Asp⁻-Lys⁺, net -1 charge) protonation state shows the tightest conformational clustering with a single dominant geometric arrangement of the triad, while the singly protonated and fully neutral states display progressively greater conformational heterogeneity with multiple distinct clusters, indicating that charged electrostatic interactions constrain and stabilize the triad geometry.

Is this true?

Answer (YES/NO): NO